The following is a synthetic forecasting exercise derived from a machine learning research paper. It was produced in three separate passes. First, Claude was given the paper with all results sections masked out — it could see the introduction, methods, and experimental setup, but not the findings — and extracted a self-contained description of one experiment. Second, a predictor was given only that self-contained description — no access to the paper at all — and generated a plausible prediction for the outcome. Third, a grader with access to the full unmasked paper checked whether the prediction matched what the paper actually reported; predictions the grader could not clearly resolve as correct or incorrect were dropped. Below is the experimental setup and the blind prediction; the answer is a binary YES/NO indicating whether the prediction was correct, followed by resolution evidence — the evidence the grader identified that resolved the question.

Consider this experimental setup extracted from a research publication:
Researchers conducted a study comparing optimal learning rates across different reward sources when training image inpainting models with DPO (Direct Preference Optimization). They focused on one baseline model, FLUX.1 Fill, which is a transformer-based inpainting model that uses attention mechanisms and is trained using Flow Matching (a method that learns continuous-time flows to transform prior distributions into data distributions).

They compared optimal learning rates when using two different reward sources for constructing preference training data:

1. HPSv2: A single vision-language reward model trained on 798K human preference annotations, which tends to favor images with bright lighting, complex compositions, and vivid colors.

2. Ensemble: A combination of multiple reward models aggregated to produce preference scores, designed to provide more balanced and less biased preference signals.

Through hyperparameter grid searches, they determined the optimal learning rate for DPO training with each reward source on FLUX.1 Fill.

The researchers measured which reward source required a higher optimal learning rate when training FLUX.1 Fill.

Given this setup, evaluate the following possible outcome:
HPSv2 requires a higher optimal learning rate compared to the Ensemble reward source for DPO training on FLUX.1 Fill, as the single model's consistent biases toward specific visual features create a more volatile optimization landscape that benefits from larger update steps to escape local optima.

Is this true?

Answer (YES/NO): NO